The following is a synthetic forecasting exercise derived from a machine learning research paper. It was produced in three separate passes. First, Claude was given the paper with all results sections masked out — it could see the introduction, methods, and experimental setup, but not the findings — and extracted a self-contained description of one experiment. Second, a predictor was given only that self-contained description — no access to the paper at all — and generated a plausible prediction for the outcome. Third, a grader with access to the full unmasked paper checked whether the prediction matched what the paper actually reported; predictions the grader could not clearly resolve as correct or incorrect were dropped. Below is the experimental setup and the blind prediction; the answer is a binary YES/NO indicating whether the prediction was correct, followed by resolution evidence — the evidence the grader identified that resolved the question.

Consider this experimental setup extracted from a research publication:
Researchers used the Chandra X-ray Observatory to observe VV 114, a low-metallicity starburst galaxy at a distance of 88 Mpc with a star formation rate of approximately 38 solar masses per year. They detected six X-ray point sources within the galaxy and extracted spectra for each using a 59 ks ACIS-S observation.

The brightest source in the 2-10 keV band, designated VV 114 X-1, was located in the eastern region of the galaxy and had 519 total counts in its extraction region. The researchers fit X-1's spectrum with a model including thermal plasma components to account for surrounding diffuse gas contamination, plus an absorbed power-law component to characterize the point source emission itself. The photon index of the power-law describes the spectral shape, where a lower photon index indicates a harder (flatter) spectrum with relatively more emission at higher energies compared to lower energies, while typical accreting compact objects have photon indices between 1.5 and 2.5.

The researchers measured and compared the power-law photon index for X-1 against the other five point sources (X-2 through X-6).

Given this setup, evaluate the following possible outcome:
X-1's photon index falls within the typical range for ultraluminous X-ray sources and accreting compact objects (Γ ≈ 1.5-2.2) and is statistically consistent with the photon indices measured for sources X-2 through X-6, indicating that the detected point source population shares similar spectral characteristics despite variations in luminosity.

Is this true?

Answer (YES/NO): NO